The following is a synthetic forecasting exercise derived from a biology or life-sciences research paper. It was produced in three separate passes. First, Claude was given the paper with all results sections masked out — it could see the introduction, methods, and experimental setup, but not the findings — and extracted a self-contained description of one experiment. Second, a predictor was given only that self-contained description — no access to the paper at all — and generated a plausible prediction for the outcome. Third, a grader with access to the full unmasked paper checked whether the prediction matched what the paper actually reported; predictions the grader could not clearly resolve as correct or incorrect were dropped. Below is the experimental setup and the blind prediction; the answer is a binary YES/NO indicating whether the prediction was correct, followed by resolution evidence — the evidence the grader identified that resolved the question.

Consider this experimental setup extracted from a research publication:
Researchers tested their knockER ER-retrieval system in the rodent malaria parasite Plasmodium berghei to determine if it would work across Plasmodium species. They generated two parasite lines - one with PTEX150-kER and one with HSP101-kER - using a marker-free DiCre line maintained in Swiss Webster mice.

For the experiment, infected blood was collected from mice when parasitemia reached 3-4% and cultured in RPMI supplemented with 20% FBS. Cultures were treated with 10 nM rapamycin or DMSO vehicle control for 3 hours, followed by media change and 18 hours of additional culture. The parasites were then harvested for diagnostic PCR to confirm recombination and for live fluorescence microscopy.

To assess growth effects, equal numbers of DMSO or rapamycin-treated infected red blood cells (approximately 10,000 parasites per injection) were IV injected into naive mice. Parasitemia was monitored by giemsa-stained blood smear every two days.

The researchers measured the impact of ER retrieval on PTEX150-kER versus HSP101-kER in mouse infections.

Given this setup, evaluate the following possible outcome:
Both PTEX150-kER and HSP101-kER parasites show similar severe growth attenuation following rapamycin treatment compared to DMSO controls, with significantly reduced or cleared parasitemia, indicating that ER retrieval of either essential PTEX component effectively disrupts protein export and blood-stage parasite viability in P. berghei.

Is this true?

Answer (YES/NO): YES